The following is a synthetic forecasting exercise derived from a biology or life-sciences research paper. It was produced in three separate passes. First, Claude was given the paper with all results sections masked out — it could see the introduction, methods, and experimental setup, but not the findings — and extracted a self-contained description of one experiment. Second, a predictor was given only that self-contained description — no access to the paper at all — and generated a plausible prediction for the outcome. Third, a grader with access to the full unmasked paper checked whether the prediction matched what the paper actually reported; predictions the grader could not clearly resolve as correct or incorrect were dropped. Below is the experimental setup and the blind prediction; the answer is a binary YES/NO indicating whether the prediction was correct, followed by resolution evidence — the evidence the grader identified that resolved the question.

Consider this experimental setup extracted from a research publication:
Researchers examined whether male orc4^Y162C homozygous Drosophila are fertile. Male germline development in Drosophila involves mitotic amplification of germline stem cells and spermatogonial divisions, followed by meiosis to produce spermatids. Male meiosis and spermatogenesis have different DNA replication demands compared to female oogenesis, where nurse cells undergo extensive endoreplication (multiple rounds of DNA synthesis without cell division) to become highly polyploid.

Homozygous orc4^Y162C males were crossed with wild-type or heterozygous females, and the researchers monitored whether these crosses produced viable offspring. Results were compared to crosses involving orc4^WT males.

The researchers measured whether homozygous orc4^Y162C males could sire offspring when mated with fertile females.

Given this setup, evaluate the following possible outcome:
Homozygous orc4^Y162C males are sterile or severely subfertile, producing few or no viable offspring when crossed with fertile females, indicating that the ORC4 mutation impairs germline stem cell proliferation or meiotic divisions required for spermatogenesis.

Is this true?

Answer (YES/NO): NO